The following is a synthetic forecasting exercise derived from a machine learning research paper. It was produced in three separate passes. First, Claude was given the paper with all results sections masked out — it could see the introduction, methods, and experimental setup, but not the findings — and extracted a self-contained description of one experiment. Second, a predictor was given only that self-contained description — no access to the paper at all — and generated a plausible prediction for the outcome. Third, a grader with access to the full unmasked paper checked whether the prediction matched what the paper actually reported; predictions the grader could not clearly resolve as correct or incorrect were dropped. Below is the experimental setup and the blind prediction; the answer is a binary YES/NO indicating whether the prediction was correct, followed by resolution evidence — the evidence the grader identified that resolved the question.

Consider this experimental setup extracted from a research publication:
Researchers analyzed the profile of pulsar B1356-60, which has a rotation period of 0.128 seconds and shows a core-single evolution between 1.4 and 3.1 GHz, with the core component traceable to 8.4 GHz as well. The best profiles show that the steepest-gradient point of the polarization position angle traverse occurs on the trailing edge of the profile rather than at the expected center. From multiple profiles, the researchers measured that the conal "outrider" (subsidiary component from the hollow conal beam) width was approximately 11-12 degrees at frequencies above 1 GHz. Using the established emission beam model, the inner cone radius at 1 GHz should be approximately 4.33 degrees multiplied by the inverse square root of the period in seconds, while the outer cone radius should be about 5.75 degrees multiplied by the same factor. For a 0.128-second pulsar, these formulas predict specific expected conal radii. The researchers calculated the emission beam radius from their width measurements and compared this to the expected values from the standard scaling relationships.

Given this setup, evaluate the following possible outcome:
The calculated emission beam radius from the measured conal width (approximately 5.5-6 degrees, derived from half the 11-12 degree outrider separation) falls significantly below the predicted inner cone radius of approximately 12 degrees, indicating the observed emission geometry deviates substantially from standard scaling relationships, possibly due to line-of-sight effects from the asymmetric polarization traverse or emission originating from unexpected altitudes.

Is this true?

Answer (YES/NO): YES